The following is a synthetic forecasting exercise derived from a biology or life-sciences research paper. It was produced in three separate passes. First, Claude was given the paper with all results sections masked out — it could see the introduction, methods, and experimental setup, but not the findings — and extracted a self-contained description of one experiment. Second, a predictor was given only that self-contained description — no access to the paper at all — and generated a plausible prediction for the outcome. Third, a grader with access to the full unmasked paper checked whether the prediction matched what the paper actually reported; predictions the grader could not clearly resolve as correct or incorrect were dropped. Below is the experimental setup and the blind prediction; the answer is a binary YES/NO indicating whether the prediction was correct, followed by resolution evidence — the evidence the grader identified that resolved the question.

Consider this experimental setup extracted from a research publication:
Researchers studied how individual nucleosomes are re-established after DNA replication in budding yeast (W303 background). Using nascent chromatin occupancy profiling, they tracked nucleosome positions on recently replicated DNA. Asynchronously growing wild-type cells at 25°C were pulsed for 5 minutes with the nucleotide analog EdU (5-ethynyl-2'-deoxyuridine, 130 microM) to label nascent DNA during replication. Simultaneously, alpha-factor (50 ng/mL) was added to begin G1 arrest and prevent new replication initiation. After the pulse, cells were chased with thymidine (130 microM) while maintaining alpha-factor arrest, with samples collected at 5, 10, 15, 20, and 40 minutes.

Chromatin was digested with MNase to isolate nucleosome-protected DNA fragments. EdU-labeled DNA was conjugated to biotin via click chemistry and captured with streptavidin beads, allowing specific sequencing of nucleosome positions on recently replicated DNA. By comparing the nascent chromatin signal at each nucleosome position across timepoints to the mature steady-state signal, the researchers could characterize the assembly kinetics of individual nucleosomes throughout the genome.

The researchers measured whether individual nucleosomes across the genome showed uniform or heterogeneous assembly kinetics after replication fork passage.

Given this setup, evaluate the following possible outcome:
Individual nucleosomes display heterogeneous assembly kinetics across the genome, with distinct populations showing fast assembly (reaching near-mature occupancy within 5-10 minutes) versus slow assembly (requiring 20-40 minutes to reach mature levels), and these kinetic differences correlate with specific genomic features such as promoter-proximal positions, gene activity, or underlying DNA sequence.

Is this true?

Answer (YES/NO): NO